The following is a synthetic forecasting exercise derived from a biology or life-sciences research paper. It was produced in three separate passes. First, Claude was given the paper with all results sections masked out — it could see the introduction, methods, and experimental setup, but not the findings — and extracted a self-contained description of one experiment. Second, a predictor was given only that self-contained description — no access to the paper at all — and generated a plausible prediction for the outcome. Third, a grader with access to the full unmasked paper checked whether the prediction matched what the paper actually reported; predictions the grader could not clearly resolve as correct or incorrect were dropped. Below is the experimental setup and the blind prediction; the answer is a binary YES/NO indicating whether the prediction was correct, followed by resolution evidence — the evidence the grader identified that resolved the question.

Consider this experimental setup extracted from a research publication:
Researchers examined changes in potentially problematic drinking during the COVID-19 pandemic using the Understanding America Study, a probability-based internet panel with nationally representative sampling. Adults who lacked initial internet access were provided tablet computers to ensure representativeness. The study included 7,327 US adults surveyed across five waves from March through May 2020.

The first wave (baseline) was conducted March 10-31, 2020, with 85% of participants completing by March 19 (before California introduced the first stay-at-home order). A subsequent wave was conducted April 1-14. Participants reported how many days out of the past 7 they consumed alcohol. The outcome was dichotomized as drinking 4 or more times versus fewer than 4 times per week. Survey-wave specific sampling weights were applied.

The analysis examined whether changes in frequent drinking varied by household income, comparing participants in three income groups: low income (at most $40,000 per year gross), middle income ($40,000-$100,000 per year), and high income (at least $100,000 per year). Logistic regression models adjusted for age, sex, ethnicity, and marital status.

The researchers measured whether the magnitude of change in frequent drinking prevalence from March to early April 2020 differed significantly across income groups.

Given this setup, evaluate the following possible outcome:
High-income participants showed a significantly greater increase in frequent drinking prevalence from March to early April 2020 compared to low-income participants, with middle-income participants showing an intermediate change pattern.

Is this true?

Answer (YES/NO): YES